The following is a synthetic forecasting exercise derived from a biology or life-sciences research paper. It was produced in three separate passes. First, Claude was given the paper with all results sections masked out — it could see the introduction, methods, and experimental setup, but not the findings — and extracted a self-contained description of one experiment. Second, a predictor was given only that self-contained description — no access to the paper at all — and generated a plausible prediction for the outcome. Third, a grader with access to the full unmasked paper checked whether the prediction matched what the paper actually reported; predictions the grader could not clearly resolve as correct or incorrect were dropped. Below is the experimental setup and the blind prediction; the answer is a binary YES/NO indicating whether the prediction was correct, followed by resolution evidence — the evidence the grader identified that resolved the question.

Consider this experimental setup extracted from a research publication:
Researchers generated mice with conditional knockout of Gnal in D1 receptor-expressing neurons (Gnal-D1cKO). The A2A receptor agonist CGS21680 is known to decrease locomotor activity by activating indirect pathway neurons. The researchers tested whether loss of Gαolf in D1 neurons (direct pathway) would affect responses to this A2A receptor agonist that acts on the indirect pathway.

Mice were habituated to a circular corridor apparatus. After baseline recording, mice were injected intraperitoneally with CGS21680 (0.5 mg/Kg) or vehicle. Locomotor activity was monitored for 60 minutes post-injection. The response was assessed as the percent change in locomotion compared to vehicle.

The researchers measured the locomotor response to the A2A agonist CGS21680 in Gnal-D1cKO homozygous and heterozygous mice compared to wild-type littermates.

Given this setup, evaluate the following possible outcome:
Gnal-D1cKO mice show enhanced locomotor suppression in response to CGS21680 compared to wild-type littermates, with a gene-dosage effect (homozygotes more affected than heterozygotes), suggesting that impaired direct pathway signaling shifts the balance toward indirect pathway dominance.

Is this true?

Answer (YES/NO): NO